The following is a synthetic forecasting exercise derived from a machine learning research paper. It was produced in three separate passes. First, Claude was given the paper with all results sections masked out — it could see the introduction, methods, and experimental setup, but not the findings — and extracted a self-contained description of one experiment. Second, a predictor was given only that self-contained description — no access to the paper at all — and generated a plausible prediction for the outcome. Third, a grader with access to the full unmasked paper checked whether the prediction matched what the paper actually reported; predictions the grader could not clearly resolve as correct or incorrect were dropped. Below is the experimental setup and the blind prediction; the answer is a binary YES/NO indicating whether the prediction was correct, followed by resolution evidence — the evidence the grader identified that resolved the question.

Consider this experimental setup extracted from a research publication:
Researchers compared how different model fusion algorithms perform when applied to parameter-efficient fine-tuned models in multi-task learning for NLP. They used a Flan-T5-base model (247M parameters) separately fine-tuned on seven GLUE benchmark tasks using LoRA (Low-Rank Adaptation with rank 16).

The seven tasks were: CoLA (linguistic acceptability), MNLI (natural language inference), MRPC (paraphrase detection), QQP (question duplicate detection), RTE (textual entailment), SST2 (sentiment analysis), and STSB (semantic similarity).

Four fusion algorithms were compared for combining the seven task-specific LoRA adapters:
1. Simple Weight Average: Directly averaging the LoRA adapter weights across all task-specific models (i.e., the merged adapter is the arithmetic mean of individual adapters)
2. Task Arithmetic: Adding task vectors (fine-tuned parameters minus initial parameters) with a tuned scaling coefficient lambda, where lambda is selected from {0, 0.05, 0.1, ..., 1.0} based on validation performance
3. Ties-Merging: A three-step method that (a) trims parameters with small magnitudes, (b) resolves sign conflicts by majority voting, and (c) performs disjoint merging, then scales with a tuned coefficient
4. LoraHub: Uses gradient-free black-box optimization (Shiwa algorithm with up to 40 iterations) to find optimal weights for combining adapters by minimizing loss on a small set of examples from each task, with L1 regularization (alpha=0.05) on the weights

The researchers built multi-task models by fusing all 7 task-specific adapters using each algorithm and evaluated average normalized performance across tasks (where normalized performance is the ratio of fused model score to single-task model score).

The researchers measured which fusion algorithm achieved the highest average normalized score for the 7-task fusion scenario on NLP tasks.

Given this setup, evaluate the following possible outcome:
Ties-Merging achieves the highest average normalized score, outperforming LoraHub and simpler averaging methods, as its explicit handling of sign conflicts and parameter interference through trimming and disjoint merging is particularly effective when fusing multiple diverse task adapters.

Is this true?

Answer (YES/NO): NO